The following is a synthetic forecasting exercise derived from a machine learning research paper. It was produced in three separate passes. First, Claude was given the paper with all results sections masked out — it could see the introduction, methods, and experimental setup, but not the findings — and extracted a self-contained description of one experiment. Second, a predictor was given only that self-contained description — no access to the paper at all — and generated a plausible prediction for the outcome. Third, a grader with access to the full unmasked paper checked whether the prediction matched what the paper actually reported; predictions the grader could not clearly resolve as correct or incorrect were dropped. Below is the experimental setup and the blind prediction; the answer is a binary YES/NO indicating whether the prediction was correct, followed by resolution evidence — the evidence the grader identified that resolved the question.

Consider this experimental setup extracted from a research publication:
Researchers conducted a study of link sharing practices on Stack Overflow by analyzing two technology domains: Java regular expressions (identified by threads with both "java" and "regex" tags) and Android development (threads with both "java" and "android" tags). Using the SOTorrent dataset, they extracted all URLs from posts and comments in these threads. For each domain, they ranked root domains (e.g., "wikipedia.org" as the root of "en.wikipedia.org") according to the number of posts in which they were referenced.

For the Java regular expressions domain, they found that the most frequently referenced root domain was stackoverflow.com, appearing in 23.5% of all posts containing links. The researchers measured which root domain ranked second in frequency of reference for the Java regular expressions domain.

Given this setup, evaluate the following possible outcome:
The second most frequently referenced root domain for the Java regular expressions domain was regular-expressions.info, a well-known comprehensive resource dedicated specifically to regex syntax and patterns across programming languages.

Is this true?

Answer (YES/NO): NO